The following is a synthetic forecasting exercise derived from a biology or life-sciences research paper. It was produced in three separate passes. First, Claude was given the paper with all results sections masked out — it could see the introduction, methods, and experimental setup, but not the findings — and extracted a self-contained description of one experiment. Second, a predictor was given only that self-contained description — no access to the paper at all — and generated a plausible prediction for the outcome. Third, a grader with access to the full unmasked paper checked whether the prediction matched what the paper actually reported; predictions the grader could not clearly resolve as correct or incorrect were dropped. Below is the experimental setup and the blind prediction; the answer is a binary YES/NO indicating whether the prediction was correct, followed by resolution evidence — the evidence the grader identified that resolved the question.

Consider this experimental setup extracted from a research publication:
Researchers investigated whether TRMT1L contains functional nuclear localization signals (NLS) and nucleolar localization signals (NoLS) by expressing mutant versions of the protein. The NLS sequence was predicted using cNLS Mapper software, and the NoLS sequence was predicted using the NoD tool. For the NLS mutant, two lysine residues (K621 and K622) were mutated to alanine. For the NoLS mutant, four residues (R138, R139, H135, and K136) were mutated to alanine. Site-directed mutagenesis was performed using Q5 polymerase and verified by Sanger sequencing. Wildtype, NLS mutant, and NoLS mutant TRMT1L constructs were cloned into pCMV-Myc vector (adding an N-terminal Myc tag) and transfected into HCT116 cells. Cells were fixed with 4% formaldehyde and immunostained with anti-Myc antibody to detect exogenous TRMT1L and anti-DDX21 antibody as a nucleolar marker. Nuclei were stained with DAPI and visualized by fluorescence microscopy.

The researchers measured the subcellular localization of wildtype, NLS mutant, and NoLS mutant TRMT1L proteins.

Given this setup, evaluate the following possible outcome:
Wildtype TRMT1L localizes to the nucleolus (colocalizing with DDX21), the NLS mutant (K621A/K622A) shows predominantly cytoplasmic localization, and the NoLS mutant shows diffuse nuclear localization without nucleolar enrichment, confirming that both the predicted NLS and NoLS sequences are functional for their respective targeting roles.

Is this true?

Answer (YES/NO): YES